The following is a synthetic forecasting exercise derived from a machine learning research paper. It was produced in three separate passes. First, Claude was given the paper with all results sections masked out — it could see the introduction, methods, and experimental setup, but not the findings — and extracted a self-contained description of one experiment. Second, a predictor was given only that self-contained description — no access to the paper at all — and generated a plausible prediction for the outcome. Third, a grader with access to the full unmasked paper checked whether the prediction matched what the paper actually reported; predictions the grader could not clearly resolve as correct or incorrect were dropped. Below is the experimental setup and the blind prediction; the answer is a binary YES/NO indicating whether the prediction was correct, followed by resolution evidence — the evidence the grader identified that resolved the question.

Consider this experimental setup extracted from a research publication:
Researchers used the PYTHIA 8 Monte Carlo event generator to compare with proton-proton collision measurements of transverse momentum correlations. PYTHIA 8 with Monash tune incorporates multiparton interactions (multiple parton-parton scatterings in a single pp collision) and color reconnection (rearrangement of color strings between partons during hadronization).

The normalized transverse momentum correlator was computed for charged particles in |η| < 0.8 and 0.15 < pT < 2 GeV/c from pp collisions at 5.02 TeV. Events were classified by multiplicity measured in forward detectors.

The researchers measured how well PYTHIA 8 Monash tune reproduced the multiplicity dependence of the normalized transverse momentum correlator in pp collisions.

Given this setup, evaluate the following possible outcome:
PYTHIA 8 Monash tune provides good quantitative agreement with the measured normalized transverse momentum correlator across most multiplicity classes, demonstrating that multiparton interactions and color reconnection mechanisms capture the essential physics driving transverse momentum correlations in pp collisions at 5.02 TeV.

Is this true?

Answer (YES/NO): YES